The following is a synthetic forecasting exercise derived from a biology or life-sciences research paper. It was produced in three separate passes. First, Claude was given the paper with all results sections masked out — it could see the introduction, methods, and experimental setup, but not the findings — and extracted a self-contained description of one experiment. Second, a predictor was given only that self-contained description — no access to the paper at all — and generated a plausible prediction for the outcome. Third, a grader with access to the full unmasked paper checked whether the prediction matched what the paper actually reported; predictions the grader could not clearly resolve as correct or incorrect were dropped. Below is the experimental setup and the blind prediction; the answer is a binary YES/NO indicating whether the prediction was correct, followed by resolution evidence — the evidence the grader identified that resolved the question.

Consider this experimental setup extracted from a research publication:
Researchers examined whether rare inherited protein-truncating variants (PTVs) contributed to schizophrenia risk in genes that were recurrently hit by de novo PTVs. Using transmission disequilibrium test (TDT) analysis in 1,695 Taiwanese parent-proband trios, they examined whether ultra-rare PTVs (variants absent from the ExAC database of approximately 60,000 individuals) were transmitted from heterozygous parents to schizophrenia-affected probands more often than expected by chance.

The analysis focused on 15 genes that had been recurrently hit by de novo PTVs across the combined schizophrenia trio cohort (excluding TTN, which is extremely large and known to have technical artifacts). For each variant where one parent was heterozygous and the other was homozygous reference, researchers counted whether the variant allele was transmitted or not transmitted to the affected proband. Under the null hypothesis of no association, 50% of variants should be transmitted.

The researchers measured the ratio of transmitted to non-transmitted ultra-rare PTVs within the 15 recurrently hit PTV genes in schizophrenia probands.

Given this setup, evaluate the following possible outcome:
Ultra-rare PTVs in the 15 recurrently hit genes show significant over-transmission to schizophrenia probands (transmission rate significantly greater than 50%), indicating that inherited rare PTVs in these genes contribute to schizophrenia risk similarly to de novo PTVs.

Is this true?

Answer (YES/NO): YES